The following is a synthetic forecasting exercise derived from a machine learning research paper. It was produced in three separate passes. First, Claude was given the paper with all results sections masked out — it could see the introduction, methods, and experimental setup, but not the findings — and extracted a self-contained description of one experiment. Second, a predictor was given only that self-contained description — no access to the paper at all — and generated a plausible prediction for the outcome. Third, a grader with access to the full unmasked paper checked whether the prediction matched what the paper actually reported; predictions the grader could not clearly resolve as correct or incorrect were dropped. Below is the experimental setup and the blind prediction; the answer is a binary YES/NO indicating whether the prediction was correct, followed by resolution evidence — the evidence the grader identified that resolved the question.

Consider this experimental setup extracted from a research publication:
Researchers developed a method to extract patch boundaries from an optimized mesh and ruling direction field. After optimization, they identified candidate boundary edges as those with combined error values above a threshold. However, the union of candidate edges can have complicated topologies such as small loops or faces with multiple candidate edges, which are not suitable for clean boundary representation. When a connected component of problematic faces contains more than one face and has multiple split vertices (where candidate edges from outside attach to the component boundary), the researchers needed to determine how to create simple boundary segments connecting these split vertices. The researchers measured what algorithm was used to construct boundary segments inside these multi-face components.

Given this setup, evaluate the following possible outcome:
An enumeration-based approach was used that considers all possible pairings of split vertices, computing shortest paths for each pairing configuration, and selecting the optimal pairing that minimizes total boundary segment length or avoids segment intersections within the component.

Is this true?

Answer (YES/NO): NO